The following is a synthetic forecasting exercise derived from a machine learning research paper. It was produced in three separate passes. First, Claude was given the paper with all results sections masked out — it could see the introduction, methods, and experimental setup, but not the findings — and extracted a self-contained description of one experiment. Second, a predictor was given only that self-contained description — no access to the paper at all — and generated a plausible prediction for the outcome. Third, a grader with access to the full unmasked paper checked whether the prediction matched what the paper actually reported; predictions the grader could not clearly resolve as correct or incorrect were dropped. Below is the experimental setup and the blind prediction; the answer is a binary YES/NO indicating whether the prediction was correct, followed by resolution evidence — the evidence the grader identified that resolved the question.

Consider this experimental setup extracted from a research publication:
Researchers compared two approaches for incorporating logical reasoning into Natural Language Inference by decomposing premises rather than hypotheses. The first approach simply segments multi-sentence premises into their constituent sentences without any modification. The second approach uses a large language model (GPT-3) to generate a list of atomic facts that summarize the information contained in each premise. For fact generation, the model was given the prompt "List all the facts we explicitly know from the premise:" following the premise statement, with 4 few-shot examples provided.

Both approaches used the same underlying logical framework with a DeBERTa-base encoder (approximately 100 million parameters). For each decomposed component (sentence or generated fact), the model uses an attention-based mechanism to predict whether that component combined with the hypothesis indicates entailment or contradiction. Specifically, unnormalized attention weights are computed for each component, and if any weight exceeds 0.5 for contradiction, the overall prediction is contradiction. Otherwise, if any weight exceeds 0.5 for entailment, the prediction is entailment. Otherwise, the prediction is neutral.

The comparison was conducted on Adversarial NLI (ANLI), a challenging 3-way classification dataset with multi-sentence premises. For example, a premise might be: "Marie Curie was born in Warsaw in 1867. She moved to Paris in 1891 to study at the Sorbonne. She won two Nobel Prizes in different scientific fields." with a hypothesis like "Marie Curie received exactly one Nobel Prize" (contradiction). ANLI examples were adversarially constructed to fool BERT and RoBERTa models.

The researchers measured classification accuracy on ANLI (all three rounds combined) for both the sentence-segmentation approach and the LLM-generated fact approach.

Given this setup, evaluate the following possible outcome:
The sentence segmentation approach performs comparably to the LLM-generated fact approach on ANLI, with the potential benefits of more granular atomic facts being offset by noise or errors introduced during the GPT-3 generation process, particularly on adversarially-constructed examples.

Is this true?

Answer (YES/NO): NO